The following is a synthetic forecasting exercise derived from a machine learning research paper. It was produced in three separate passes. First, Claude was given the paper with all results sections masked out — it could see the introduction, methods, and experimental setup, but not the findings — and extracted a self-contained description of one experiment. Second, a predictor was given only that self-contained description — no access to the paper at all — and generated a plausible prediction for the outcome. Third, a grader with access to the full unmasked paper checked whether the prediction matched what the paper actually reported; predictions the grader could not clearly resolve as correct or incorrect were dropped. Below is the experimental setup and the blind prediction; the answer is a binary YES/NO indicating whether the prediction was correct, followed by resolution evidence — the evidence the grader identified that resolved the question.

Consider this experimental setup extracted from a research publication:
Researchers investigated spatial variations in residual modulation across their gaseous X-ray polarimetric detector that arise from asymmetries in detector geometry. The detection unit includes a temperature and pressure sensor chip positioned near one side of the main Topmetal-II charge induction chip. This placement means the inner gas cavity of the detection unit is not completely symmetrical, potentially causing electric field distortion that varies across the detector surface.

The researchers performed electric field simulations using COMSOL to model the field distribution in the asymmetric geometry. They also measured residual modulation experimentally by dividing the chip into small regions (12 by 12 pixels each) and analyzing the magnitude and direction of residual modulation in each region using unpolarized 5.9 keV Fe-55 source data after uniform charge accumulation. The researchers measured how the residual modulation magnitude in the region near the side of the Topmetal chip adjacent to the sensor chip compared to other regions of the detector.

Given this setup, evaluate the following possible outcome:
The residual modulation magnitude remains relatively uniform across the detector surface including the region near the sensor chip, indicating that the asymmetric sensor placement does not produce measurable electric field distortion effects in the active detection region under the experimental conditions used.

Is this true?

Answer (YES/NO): NO